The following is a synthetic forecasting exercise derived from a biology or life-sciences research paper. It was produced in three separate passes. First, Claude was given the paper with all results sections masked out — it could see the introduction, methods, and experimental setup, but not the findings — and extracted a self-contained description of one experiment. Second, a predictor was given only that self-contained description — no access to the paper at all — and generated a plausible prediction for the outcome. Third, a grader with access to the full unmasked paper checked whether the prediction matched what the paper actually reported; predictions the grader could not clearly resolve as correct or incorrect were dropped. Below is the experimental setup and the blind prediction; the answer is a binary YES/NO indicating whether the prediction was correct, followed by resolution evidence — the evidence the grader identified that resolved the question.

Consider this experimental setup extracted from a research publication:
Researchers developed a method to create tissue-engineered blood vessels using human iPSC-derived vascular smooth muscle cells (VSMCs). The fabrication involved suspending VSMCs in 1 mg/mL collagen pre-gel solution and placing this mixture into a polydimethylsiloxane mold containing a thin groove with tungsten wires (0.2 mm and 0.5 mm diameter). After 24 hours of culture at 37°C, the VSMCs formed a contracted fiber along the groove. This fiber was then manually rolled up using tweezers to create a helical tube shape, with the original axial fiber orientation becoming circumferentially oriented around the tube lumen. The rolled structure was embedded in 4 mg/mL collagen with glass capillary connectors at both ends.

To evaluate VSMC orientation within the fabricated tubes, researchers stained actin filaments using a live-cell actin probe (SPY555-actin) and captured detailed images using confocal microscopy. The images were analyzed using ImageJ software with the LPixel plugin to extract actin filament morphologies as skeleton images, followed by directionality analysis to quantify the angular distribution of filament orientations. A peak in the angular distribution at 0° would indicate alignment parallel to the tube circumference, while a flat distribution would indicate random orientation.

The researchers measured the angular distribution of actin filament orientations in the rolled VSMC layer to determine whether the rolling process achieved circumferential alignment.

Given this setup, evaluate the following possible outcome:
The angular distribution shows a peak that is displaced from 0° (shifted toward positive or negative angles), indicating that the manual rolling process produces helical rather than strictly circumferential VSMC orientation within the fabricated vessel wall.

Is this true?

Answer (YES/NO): NO